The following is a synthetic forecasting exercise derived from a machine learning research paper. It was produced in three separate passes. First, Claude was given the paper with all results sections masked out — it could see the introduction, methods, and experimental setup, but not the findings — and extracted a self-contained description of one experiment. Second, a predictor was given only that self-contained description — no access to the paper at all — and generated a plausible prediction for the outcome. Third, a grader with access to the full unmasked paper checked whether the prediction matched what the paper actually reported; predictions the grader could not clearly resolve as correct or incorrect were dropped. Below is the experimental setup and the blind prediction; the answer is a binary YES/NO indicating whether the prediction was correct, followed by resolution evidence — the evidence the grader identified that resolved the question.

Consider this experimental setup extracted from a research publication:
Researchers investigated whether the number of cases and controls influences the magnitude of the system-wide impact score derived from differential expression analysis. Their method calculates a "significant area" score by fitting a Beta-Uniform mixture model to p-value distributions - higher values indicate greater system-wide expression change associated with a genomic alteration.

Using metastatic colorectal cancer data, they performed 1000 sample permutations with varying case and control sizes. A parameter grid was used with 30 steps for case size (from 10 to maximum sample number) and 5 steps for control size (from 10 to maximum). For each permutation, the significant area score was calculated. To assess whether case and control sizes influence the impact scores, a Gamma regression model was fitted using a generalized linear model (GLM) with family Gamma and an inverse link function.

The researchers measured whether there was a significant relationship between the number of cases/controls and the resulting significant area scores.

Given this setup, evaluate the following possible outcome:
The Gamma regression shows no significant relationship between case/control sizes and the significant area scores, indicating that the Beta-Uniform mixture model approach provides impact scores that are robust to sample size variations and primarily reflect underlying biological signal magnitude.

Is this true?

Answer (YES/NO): YES